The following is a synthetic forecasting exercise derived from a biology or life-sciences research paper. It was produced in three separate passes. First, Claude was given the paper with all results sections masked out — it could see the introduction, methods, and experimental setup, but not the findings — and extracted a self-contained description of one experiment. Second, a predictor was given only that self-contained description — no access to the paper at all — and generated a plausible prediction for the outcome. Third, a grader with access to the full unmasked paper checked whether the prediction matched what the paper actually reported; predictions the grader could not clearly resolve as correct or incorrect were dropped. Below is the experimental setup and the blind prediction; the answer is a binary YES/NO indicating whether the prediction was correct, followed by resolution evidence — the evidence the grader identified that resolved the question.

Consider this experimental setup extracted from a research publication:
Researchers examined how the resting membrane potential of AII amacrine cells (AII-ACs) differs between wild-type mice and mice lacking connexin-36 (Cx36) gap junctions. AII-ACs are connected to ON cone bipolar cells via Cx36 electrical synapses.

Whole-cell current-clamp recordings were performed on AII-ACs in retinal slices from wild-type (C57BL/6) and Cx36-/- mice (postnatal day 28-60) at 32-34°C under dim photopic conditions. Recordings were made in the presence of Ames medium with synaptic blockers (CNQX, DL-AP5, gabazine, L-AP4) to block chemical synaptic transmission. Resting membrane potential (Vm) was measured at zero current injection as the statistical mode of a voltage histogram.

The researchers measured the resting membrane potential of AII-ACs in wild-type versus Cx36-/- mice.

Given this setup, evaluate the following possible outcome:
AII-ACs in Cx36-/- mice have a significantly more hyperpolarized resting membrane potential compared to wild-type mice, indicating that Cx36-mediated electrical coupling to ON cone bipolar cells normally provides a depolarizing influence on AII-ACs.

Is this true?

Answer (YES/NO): YES